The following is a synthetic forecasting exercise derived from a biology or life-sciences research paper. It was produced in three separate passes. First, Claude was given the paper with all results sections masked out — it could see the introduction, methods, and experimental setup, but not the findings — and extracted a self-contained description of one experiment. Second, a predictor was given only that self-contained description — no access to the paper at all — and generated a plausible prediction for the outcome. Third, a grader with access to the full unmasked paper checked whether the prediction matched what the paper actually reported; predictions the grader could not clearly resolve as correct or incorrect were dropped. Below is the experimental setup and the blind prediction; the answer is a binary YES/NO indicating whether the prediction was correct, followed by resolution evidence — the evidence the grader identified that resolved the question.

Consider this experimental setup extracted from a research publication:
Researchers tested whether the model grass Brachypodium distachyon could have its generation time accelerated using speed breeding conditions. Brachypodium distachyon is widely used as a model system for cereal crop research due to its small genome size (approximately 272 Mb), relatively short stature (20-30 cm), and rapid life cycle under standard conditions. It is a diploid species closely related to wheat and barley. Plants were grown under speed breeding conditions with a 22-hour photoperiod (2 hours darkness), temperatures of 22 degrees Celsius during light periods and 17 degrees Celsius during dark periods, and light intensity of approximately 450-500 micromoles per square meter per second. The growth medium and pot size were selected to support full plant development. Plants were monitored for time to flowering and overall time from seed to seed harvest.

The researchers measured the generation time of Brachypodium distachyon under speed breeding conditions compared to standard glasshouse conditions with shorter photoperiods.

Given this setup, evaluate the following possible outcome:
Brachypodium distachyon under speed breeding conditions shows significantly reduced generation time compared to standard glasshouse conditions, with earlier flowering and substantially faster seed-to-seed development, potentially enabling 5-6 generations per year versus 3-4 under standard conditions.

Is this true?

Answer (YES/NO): YES